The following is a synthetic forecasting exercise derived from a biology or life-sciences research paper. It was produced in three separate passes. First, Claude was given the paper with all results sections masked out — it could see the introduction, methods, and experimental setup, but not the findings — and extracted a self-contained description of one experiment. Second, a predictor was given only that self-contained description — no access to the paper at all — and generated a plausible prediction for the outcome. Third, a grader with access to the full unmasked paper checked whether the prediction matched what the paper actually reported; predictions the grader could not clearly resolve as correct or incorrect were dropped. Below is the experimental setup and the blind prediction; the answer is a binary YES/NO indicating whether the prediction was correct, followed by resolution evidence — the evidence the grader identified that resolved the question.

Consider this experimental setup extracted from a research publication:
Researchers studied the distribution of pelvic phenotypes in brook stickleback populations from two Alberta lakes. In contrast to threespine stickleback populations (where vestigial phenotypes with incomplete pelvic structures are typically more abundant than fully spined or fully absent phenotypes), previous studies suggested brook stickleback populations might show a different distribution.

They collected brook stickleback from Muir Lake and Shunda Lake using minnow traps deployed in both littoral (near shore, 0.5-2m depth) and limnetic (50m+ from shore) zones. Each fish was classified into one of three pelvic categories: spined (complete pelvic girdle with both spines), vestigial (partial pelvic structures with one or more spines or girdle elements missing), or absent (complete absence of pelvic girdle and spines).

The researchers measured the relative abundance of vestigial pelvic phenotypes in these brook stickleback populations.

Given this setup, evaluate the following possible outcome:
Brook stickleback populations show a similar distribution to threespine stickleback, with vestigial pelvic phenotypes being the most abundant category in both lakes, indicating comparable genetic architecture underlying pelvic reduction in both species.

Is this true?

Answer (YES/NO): NO